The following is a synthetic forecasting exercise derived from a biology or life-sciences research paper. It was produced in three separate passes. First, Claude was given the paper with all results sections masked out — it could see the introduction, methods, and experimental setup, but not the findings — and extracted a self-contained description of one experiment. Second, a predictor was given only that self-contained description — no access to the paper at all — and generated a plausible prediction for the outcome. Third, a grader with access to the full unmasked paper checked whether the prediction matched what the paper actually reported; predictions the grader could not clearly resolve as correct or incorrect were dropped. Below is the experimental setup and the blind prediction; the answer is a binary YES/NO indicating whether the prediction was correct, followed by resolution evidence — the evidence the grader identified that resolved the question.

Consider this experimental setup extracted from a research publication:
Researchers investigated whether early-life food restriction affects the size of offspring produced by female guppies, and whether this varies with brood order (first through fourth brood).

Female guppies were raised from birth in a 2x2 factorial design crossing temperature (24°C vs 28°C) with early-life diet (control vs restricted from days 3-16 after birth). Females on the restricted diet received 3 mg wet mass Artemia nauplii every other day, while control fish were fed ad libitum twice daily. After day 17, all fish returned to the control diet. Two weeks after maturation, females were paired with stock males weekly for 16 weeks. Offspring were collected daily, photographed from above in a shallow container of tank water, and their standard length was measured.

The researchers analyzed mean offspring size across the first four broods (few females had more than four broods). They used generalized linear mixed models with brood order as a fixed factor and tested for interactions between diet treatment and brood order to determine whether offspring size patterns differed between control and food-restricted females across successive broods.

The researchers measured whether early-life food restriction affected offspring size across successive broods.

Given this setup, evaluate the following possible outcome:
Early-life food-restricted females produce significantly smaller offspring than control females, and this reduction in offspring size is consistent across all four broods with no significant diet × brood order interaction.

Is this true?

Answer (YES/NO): NO